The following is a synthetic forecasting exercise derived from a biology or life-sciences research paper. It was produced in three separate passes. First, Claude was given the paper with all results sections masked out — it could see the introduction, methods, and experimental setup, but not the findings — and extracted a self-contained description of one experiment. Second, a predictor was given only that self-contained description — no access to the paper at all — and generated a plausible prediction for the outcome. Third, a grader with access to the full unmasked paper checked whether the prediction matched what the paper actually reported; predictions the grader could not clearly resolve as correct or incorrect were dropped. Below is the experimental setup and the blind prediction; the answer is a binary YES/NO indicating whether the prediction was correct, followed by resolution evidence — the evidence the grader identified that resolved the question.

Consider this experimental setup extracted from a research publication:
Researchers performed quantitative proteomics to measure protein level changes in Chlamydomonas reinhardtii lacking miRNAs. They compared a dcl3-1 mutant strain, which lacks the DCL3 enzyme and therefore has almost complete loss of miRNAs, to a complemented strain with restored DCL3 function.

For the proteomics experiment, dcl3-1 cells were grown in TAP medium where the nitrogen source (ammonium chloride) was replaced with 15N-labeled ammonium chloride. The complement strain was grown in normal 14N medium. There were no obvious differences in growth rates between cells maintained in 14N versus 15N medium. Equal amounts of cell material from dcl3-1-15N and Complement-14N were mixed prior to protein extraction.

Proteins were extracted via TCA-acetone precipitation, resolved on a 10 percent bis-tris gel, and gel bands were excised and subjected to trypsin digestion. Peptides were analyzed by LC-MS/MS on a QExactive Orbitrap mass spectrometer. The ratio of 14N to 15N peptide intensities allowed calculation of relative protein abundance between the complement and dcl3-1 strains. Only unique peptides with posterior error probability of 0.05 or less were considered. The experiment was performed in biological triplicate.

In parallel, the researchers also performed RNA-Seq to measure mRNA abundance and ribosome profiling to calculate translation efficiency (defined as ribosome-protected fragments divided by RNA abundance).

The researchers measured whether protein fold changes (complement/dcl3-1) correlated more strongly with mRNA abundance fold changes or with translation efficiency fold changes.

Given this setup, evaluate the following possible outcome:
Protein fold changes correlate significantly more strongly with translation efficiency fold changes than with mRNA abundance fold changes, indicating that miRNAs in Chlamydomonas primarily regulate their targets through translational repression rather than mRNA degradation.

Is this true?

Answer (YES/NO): NO